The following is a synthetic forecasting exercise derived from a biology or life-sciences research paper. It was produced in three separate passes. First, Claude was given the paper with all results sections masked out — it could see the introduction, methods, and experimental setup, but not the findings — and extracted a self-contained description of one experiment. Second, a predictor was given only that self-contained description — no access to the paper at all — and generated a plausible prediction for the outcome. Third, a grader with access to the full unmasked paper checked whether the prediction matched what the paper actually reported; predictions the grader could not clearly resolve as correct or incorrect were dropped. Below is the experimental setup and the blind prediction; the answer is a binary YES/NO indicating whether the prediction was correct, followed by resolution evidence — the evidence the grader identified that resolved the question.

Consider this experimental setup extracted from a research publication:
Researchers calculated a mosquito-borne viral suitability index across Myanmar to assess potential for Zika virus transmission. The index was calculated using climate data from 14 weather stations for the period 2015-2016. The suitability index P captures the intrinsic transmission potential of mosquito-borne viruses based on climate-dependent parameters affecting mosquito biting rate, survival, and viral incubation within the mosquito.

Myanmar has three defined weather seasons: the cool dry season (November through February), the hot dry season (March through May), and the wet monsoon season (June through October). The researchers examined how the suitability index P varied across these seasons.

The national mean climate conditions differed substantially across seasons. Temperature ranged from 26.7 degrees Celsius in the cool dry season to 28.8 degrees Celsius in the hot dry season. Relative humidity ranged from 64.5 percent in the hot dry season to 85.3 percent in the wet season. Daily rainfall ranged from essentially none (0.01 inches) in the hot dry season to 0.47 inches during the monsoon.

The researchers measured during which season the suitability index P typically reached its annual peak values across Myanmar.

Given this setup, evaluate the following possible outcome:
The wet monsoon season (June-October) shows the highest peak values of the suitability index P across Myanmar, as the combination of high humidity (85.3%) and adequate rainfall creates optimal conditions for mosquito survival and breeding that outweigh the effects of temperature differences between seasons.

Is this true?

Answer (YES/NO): YES